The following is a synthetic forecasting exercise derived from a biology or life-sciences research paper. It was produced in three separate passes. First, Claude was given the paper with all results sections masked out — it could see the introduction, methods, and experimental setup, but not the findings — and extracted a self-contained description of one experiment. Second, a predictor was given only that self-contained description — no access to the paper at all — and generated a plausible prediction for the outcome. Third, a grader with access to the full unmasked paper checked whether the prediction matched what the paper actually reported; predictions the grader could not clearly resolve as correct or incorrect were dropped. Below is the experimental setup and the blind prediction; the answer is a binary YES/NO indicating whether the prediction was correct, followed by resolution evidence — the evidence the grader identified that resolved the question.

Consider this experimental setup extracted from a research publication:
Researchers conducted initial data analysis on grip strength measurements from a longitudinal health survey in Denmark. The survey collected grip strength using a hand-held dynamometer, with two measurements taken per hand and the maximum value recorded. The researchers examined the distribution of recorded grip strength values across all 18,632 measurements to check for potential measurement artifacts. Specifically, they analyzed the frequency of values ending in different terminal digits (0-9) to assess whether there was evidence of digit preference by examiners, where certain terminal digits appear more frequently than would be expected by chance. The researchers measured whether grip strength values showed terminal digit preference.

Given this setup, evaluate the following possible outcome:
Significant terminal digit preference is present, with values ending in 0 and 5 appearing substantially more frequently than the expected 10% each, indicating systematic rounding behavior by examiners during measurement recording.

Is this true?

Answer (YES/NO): YES